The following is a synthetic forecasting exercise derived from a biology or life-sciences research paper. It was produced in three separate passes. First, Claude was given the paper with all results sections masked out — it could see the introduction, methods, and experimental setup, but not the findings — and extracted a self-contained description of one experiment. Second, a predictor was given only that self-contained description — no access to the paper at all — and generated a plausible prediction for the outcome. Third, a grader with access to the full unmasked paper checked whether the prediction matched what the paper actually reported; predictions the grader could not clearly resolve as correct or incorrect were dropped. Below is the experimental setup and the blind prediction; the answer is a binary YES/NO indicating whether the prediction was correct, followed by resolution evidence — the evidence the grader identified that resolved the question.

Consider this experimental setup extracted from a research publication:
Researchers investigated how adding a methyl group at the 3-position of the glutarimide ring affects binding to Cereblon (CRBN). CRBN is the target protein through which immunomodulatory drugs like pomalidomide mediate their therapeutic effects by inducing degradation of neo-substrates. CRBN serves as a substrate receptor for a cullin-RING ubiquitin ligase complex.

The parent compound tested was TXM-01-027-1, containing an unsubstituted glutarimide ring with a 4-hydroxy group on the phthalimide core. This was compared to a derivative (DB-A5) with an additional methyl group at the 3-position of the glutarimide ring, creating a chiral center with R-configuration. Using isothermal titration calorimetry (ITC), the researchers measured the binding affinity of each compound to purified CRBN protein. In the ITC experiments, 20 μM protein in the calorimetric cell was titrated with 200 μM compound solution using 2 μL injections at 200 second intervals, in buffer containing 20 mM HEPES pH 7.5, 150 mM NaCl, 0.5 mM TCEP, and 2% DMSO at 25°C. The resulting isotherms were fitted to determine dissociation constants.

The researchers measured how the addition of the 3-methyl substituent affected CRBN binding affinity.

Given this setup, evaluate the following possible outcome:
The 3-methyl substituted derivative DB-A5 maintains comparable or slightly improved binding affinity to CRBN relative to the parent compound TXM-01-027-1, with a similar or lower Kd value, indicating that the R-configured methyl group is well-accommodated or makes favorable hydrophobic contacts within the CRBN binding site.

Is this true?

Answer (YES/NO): NO